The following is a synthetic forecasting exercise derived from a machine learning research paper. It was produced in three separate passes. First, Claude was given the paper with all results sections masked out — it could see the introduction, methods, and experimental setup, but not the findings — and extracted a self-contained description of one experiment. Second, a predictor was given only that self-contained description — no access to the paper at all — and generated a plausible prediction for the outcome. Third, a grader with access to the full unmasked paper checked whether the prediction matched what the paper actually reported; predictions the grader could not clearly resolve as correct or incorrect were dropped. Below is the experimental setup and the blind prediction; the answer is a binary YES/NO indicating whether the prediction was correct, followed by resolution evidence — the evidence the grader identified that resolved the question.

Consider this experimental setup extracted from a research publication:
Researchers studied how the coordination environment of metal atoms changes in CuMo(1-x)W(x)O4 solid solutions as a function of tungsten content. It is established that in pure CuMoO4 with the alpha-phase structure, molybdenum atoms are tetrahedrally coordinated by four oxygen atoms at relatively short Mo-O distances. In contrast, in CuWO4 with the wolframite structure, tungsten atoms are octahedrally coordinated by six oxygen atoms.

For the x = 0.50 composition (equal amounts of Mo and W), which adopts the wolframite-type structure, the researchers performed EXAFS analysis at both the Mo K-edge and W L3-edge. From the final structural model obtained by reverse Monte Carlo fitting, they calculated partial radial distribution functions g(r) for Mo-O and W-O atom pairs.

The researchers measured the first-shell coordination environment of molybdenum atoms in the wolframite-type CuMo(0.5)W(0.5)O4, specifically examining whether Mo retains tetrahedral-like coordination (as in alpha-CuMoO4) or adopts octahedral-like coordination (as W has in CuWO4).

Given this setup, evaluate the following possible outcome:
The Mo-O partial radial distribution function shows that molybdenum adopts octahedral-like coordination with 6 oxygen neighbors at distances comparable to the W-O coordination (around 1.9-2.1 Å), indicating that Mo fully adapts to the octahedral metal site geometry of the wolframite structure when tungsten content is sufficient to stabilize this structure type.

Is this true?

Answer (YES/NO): NO